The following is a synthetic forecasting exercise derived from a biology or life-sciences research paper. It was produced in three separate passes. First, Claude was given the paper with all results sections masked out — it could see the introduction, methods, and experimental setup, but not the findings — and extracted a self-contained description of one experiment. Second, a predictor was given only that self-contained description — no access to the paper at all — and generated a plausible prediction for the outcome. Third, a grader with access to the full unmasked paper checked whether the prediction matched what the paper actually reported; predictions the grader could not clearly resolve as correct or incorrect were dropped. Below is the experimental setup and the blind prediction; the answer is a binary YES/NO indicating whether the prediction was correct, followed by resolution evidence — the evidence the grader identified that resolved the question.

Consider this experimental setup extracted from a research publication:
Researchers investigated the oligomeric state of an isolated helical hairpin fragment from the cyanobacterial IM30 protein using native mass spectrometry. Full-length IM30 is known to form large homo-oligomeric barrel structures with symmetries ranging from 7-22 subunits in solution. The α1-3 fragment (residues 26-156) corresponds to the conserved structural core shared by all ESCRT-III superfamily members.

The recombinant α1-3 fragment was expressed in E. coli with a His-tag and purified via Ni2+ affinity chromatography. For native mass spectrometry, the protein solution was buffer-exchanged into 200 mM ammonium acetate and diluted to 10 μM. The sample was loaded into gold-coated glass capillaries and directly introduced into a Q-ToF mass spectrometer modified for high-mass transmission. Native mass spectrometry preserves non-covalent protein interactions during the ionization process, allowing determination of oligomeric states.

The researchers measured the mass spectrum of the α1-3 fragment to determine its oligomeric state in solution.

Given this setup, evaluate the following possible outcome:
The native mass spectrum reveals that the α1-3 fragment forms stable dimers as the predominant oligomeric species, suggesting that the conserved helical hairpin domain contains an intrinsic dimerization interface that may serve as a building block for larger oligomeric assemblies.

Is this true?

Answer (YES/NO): NO